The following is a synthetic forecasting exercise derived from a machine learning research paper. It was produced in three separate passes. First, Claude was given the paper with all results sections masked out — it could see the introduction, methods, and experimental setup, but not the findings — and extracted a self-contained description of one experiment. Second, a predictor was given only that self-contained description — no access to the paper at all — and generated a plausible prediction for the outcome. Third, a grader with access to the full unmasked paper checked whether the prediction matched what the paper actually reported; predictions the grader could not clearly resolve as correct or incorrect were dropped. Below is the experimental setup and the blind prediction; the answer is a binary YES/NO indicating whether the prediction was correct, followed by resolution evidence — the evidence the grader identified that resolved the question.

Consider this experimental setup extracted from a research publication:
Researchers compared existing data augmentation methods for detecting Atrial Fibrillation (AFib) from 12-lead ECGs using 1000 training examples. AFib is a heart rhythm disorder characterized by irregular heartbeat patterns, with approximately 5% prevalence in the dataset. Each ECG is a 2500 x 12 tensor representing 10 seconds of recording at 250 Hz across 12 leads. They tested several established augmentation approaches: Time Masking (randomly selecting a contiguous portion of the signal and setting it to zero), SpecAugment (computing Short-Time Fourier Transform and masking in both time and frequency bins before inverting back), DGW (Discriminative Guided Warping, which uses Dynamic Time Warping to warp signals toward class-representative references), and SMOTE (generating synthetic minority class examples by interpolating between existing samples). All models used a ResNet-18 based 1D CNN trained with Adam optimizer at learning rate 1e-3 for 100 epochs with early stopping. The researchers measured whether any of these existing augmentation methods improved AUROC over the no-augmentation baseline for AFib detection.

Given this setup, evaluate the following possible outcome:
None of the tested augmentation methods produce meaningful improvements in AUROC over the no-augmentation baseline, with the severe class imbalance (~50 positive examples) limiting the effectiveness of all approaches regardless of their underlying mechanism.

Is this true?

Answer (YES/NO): YES